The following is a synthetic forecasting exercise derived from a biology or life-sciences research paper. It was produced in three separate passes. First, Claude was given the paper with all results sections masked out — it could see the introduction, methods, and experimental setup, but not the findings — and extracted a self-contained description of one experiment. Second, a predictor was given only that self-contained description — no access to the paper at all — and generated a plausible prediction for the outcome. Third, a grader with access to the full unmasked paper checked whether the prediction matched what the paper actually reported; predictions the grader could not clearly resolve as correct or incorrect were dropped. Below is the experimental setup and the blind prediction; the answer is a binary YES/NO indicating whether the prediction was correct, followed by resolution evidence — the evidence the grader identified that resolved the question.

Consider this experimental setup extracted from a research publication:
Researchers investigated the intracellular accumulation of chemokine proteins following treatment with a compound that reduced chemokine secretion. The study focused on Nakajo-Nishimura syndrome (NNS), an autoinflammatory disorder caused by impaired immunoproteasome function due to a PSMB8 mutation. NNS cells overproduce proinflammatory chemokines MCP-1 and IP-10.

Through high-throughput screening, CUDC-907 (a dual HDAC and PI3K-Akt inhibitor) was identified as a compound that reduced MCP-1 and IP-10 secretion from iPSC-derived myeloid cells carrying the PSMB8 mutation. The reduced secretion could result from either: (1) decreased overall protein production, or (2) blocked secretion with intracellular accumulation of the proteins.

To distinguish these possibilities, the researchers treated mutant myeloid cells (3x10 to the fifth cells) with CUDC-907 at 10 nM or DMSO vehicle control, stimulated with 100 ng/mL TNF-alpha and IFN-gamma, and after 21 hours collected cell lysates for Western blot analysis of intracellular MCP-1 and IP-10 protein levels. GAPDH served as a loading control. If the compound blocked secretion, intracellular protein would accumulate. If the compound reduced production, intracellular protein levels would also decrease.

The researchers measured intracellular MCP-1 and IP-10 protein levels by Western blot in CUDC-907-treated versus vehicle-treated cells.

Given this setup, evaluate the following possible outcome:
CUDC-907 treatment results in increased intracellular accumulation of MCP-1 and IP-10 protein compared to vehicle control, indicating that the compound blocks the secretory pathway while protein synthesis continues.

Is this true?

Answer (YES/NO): NO